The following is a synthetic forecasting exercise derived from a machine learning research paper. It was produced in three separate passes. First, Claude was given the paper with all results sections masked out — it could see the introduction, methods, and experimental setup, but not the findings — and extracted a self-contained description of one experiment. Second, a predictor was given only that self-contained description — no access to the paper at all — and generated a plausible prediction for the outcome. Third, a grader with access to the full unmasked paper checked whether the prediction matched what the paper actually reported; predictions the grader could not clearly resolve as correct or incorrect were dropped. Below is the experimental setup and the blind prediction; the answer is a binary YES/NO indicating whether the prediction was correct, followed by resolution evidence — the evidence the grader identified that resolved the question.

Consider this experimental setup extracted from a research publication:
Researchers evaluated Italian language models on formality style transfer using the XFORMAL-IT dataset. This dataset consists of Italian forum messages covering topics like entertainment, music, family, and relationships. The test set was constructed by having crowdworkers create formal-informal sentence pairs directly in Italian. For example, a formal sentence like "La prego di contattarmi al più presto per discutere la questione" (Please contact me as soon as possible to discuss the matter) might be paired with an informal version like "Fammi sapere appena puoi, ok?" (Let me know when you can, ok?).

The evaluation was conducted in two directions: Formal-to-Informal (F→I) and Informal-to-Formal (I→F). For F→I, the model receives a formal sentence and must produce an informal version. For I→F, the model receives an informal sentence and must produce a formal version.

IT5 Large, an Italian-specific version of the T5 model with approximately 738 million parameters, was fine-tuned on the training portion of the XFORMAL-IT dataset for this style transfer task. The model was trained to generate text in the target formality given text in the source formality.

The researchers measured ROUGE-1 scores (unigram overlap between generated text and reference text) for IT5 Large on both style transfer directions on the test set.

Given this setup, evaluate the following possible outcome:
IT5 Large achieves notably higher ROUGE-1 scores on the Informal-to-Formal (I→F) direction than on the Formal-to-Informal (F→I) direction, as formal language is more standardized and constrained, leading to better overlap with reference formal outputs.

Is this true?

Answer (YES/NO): YES